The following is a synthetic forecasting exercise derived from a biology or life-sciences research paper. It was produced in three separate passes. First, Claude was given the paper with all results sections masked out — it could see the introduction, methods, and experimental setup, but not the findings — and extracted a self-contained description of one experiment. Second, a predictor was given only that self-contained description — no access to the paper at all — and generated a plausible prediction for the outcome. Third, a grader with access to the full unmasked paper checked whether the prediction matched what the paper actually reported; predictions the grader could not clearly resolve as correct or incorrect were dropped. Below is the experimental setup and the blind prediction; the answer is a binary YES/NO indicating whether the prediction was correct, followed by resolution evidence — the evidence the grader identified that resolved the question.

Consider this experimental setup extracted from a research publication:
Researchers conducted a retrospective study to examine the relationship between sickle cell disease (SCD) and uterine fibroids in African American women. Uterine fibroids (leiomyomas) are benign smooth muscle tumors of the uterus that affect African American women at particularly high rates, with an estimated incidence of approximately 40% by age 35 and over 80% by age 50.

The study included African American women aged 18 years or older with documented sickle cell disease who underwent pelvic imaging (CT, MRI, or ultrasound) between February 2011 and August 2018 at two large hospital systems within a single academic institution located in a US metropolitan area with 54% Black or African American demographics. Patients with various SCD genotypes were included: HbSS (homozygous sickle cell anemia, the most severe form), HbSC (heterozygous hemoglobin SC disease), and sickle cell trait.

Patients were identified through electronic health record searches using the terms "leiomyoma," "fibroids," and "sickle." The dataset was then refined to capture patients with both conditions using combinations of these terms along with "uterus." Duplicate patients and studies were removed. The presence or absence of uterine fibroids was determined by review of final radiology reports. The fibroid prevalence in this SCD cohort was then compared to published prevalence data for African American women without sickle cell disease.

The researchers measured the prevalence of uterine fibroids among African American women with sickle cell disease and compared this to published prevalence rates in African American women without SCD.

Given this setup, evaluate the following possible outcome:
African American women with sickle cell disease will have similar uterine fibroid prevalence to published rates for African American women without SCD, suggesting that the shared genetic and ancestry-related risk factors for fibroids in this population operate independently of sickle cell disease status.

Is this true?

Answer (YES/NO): NO